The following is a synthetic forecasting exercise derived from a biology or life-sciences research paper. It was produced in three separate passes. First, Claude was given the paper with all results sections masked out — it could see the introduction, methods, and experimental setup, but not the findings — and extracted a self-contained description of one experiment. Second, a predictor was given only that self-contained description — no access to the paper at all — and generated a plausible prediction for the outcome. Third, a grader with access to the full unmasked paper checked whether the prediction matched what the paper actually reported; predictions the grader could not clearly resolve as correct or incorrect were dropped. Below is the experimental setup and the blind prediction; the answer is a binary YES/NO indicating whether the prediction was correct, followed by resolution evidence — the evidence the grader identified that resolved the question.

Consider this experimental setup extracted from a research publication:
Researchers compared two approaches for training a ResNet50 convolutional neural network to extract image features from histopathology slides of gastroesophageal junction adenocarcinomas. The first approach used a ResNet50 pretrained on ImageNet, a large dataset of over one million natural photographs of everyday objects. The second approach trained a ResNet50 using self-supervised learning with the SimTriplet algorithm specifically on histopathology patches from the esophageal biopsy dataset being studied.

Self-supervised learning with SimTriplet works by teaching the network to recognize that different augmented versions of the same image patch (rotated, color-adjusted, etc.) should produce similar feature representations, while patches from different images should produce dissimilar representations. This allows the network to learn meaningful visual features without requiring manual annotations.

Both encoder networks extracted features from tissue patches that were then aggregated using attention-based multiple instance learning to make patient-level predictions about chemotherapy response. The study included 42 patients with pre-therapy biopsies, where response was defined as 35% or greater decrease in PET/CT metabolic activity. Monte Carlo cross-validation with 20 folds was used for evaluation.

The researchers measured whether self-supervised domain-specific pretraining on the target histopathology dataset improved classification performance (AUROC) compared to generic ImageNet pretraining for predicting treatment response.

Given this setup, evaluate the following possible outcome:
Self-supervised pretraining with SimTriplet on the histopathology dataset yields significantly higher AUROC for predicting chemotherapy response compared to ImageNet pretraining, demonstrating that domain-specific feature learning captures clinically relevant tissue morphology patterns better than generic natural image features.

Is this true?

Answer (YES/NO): NO